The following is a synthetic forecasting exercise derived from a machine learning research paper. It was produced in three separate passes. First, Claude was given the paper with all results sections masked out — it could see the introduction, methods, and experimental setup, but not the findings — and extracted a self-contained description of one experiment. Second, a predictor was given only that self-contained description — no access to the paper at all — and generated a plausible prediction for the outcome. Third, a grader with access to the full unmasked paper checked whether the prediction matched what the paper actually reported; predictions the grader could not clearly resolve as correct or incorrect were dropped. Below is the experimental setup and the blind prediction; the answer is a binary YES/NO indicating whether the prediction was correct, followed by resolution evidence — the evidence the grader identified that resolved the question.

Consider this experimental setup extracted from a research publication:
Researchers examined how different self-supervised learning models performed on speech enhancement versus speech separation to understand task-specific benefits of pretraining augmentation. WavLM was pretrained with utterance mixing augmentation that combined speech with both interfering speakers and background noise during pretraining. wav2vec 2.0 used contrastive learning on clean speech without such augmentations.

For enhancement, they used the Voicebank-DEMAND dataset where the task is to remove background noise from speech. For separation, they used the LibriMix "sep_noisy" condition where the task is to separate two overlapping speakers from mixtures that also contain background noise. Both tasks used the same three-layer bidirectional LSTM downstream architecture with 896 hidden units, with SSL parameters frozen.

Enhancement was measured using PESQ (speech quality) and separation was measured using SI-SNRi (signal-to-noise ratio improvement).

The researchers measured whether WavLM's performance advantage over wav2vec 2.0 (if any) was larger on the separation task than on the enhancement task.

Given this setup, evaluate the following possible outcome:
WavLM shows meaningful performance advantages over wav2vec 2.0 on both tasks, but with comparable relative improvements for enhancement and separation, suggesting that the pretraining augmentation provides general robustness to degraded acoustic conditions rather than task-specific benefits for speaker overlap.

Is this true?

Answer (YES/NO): NO